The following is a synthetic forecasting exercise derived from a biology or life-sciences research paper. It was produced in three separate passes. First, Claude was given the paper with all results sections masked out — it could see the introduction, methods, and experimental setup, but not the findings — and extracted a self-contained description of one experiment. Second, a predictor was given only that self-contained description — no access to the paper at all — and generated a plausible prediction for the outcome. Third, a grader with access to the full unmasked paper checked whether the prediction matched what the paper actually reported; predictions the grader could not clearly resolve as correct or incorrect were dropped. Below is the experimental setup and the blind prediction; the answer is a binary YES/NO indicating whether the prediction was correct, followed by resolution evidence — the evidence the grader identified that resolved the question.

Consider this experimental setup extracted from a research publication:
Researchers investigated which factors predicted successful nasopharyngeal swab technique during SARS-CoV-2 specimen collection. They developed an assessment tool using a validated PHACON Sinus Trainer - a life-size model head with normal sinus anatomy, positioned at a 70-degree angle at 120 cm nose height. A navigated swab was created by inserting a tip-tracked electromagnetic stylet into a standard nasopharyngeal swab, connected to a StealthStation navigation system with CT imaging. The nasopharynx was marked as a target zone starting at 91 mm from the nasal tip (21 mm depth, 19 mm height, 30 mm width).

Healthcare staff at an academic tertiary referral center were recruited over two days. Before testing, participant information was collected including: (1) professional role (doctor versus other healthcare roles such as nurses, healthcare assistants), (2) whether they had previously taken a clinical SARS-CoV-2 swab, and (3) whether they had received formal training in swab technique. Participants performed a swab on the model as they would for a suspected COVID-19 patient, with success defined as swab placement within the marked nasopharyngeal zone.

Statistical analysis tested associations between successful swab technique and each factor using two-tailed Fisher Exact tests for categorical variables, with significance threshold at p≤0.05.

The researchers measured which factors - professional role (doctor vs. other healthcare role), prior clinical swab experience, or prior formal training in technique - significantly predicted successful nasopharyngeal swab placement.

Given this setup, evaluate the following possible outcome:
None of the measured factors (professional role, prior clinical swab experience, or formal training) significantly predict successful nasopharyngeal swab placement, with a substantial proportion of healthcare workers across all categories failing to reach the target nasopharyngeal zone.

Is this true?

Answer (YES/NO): NO